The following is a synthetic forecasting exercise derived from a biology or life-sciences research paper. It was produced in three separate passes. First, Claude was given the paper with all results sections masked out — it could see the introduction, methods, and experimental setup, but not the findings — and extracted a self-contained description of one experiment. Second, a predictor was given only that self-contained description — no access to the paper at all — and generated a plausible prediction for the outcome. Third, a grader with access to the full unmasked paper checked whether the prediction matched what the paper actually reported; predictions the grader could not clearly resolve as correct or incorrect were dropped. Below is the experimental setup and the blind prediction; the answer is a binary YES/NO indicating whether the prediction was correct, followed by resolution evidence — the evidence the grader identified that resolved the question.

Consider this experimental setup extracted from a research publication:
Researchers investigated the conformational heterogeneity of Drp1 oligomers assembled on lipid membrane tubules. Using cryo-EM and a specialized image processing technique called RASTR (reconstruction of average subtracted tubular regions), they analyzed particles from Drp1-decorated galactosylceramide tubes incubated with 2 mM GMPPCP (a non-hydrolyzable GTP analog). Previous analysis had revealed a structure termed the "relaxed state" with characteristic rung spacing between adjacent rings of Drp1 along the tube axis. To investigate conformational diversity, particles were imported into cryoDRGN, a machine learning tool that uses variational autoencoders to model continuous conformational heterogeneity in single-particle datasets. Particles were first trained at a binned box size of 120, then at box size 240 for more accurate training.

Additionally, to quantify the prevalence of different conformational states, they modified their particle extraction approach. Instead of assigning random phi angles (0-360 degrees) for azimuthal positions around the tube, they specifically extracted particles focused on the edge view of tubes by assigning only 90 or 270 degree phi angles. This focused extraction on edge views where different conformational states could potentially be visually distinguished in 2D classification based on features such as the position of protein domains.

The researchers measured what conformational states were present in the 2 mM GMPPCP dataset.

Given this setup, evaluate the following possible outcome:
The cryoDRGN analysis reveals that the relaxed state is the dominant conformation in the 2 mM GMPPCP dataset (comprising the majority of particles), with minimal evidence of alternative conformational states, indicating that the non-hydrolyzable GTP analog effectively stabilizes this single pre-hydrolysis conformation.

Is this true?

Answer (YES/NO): NO